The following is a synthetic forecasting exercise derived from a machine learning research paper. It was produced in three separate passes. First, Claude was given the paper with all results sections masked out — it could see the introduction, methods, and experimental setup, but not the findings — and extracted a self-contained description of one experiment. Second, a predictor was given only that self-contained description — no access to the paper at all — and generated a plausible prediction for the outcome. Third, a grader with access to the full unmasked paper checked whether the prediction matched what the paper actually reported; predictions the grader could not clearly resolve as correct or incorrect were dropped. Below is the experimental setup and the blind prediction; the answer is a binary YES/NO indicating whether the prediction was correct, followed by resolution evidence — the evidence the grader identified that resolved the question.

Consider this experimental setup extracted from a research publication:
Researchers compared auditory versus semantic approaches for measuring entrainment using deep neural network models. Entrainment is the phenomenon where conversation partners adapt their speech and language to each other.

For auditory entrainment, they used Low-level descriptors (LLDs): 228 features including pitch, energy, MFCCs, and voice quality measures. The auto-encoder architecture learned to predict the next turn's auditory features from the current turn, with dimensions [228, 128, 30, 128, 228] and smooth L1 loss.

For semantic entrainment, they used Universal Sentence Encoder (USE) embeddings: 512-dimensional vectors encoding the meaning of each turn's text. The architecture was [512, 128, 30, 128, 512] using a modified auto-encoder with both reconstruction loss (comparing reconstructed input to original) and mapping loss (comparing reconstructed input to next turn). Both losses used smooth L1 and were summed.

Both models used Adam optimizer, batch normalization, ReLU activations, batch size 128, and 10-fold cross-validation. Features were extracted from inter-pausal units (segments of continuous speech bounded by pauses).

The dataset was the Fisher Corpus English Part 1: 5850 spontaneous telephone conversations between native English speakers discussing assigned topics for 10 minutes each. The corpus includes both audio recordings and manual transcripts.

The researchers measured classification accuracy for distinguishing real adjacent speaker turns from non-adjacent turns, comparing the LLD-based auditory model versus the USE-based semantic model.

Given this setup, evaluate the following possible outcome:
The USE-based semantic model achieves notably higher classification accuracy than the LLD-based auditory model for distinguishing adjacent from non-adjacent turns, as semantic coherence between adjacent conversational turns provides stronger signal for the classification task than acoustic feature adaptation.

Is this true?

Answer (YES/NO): NO